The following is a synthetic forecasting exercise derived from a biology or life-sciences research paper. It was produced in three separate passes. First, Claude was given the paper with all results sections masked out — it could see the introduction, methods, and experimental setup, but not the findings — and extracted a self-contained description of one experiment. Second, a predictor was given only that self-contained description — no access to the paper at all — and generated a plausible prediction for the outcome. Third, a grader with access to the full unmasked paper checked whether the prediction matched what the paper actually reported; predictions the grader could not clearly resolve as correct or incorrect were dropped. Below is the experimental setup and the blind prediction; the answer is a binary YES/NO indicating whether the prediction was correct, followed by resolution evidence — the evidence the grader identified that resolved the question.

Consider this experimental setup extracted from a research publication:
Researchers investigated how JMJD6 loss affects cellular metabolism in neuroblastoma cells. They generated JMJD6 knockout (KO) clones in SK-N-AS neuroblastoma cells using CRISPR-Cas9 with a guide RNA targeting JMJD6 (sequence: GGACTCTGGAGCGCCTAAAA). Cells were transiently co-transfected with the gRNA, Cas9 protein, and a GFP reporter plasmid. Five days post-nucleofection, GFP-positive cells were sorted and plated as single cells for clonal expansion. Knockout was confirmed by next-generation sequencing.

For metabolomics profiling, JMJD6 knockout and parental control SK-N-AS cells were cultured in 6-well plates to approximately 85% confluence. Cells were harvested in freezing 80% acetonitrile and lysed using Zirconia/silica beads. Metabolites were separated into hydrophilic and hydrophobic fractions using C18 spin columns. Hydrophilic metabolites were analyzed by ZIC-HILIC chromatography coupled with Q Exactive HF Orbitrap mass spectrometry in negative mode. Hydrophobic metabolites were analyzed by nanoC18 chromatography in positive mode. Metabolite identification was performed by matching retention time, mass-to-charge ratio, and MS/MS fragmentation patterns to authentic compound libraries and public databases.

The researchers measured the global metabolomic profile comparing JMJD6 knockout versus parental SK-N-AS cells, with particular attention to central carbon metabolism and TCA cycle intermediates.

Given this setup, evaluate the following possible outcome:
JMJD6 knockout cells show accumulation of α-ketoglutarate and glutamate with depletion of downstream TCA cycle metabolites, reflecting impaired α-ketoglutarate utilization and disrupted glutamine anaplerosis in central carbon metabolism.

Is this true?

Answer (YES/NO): NO